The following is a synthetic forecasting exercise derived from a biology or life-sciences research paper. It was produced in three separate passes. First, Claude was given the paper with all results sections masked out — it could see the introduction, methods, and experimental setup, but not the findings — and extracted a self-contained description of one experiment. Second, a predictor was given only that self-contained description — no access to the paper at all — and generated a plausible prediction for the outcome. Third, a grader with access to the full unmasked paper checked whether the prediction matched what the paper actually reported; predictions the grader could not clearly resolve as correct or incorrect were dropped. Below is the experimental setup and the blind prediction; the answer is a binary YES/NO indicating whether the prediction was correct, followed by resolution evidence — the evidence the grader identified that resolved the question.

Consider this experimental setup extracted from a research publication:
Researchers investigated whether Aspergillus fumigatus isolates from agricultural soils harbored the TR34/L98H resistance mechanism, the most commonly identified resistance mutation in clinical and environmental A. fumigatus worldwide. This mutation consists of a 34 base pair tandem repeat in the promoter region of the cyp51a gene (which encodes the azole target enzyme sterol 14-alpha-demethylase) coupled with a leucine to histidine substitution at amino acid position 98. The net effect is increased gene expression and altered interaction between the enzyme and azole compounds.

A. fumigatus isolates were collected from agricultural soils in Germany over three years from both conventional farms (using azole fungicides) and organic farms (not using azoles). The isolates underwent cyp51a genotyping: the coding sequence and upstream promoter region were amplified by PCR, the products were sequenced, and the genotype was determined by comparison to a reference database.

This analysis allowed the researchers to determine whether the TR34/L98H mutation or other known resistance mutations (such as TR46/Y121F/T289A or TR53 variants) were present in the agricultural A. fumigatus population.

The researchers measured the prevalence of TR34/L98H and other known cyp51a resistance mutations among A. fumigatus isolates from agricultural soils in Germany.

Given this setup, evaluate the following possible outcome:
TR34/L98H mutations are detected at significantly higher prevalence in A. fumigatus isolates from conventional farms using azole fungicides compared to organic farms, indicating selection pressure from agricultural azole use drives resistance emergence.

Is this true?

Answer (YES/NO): NO